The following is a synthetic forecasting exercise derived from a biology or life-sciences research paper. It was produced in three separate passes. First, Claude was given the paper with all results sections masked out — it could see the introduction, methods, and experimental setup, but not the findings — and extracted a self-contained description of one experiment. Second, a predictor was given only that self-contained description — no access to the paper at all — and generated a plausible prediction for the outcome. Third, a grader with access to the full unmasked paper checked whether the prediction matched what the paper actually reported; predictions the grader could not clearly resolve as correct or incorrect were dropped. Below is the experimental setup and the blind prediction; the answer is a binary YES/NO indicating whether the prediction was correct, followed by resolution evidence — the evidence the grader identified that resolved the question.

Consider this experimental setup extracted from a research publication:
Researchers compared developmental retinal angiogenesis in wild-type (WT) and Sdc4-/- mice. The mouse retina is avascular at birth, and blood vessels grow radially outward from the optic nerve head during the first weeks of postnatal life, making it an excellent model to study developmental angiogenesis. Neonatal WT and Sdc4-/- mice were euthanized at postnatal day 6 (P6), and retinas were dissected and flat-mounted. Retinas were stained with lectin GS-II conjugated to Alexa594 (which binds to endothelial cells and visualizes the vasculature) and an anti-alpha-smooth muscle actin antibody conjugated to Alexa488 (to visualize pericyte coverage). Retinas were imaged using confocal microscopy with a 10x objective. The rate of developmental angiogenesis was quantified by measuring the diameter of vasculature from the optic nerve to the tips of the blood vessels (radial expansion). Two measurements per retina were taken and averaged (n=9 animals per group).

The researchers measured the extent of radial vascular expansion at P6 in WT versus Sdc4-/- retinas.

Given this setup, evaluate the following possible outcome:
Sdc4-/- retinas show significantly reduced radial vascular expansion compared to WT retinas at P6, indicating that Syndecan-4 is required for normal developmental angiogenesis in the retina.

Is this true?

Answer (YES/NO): NO